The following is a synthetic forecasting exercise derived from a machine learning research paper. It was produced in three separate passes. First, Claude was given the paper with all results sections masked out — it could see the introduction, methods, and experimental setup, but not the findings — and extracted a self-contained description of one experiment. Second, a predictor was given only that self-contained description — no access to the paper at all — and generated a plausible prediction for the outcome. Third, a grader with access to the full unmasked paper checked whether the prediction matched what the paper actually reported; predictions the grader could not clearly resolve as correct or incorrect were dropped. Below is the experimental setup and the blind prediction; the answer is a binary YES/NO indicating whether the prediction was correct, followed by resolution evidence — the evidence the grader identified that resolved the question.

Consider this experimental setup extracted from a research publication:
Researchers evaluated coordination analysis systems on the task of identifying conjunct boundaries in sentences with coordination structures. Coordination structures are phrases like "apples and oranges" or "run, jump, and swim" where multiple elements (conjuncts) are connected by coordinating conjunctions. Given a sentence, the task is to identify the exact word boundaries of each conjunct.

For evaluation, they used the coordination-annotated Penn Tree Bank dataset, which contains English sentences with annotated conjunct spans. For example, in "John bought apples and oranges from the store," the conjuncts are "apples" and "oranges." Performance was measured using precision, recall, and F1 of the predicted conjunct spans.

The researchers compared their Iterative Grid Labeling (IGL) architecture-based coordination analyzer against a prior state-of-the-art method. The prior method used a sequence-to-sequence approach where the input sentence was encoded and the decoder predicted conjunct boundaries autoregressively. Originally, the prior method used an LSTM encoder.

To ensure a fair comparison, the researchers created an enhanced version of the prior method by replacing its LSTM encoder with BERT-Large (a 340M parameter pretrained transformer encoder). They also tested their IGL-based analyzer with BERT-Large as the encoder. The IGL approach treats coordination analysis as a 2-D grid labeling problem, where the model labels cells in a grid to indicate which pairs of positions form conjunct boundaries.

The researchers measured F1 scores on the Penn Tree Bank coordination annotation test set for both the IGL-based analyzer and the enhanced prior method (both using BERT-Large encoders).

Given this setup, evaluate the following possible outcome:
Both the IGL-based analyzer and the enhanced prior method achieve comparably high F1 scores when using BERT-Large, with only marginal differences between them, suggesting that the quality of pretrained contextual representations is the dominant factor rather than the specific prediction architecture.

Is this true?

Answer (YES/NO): NO